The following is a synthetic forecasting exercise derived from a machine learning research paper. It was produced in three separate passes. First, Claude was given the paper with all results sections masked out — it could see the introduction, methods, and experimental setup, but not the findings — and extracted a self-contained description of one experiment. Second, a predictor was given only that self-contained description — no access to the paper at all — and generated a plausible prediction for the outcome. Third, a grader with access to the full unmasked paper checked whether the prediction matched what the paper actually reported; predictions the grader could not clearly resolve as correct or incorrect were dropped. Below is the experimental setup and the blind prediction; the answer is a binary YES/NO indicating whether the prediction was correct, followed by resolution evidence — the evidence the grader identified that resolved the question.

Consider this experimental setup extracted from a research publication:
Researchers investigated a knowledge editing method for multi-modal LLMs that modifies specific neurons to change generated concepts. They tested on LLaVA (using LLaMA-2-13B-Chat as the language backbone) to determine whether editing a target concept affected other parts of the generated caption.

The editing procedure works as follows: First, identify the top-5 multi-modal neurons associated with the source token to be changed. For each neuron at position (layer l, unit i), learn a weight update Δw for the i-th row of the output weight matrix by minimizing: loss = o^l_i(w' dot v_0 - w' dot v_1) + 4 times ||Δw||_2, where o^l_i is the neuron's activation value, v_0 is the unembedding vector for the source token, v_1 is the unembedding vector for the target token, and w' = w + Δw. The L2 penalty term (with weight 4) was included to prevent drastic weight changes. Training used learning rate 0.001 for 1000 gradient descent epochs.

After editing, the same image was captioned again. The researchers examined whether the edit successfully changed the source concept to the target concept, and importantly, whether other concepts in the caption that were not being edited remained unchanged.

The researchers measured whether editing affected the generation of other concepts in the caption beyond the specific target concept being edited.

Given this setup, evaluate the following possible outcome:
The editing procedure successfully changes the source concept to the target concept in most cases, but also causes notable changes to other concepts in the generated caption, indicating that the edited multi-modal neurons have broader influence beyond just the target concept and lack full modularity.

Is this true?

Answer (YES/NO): YES